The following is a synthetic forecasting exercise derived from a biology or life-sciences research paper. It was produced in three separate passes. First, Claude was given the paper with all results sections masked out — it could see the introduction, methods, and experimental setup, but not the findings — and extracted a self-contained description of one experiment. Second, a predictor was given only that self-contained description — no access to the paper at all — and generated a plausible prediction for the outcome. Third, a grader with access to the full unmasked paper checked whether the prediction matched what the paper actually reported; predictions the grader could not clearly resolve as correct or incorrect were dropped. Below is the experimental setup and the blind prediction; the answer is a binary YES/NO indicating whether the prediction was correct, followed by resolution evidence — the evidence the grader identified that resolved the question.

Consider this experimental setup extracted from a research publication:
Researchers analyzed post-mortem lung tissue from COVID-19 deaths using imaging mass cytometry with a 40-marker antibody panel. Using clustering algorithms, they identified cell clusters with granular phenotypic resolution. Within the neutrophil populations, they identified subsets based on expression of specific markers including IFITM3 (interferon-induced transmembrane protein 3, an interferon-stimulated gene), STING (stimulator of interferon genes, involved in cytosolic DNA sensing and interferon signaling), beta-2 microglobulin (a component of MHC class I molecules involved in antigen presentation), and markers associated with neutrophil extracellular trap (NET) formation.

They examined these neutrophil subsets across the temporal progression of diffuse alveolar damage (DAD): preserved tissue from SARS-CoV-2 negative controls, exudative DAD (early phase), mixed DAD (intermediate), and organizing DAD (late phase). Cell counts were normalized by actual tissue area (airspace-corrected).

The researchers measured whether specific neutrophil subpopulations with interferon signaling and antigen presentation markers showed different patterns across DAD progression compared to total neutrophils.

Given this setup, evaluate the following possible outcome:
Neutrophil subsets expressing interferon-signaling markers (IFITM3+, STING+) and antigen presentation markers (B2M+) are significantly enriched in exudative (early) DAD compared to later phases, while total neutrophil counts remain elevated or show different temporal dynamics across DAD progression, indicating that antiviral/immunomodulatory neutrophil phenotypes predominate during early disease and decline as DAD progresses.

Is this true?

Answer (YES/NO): NO